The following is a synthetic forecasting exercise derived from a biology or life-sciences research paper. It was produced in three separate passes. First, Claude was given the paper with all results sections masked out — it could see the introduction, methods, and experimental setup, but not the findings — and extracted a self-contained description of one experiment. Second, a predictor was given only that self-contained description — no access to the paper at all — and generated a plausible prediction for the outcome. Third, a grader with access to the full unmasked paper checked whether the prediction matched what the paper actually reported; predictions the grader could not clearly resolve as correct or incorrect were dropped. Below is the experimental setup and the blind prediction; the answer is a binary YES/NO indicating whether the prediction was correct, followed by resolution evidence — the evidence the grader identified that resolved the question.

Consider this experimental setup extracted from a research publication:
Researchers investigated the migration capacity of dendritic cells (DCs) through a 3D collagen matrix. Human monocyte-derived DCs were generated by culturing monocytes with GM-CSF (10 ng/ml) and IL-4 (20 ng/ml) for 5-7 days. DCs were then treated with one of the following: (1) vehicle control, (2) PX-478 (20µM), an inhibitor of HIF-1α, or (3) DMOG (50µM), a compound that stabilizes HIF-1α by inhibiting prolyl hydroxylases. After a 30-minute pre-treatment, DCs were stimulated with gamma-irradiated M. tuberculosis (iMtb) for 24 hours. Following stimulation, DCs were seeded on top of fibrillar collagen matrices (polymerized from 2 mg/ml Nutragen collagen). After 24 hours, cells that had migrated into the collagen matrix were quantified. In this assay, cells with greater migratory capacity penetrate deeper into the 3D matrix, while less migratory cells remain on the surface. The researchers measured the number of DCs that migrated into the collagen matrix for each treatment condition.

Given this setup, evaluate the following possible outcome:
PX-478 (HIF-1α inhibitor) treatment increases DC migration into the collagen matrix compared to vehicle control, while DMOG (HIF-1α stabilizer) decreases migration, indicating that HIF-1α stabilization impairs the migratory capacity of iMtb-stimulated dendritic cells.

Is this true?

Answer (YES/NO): NO